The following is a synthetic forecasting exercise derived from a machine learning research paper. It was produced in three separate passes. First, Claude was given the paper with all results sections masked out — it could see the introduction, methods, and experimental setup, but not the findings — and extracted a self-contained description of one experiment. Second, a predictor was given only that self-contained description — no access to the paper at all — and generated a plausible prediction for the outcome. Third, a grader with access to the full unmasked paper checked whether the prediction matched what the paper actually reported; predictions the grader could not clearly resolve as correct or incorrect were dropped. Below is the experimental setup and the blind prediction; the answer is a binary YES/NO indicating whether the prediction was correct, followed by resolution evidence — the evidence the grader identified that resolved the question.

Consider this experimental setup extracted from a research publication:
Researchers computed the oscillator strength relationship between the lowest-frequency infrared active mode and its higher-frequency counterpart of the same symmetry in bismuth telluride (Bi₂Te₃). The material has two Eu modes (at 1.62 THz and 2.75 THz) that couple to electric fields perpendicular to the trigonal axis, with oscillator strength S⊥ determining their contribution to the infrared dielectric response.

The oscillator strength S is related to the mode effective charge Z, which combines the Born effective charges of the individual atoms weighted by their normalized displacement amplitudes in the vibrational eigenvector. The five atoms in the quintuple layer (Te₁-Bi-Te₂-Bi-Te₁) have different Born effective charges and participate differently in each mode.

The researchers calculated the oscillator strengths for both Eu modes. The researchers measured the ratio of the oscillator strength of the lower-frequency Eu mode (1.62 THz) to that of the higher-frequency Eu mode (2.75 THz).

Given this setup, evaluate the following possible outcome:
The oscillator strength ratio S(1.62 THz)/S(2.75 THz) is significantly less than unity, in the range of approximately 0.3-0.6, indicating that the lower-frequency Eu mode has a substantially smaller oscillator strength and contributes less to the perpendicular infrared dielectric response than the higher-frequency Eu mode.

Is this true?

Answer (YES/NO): NO